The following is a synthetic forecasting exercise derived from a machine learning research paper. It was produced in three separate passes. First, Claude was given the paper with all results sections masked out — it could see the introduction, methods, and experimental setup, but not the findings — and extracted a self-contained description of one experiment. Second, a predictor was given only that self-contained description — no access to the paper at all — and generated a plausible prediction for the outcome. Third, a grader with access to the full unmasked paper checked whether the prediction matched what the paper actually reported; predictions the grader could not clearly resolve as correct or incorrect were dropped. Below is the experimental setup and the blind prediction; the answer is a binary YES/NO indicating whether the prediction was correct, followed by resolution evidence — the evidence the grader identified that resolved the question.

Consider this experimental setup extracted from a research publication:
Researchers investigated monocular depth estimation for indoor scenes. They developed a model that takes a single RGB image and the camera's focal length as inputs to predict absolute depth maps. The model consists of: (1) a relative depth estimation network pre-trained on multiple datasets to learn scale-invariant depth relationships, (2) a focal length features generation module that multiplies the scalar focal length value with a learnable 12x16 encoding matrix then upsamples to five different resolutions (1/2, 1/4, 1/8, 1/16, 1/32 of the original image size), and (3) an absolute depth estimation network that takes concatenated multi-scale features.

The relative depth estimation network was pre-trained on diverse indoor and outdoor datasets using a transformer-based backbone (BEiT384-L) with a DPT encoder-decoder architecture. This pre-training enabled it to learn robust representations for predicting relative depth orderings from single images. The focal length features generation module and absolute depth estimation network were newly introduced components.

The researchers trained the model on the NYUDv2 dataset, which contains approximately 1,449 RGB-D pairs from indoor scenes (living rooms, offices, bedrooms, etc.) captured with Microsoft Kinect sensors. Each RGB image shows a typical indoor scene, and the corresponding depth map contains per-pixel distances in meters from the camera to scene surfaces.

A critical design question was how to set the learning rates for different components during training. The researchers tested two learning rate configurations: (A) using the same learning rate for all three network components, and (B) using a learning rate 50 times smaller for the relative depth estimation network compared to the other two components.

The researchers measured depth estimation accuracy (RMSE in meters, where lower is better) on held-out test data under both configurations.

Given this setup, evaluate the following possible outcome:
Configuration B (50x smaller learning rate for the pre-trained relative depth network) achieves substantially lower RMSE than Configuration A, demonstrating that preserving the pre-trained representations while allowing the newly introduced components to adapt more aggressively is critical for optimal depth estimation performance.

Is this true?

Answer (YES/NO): YES